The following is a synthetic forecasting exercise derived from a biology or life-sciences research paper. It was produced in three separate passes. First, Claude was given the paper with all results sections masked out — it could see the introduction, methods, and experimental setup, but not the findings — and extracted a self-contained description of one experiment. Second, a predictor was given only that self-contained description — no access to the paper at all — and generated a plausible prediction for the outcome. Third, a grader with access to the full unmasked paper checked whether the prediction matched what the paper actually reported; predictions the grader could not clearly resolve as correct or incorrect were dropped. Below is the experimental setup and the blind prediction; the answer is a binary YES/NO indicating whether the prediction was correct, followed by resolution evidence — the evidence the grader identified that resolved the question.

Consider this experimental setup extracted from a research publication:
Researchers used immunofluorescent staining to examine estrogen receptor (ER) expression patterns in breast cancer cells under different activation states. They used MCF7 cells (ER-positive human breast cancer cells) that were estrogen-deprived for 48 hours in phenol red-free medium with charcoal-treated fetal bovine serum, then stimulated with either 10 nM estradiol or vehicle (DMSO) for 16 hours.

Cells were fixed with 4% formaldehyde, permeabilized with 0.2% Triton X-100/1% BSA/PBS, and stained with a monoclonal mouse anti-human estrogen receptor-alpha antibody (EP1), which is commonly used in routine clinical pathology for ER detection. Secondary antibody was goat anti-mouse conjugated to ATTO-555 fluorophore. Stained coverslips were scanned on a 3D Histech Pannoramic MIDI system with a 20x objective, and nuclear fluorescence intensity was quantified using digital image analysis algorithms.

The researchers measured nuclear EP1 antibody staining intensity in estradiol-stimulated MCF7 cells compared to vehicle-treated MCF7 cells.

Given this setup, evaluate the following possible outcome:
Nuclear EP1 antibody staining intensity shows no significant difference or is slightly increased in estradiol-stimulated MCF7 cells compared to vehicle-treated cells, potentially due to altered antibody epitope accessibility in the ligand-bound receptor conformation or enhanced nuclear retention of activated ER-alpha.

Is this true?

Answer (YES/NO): NO